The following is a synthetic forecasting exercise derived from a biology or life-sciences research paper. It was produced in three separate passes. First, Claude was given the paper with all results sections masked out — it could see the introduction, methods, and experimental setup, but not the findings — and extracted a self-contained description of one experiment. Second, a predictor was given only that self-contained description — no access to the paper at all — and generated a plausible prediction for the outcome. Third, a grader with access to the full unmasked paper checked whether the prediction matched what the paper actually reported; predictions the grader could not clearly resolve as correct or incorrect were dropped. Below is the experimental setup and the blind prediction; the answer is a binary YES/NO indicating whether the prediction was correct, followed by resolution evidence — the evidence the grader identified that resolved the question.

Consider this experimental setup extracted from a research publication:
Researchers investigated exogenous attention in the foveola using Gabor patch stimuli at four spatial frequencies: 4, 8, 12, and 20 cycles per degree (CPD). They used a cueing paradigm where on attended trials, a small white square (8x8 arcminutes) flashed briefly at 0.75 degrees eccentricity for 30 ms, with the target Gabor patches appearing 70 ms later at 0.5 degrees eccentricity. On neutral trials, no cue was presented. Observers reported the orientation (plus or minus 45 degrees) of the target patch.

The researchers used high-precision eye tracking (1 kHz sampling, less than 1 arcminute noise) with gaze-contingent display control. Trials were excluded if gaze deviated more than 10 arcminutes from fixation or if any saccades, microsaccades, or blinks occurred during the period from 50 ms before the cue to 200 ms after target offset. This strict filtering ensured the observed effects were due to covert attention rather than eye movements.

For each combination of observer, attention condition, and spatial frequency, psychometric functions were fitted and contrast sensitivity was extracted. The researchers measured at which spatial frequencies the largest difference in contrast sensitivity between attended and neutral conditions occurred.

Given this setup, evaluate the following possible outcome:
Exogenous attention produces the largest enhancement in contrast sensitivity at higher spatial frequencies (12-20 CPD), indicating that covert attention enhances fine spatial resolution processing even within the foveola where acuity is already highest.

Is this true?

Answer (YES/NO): NO